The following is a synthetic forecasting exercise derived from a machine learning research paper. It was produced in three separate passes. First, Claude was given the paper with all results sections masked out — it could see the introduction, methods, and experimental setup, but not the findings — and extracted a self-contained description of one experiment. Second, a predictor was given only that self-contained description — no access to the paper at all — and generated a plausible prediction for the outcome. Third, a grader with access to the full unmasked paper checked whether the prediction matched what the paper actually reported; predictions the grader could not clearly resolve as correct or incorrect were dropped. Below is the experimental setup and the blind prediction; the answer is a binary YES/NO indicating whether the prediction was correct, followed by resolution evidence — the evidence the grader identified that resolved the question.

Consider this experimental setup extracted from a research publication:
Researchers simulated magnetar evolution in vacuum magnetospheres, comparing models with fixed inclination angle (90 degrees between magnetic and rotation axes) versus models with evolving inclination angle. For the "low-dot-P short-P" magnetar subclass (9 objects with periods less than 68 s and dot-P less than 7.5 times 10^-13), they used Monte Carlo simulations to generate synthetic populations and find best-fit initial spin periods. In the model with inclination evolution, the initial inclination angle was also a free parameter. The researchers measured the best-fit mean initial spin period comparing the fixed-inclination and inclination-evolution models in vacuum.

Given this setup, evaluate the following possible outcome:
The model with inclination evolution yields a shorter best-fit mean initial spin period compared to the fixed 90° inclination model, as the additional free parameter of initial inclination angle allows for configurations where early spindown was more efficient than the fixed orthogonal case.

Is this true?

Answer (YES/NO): NO